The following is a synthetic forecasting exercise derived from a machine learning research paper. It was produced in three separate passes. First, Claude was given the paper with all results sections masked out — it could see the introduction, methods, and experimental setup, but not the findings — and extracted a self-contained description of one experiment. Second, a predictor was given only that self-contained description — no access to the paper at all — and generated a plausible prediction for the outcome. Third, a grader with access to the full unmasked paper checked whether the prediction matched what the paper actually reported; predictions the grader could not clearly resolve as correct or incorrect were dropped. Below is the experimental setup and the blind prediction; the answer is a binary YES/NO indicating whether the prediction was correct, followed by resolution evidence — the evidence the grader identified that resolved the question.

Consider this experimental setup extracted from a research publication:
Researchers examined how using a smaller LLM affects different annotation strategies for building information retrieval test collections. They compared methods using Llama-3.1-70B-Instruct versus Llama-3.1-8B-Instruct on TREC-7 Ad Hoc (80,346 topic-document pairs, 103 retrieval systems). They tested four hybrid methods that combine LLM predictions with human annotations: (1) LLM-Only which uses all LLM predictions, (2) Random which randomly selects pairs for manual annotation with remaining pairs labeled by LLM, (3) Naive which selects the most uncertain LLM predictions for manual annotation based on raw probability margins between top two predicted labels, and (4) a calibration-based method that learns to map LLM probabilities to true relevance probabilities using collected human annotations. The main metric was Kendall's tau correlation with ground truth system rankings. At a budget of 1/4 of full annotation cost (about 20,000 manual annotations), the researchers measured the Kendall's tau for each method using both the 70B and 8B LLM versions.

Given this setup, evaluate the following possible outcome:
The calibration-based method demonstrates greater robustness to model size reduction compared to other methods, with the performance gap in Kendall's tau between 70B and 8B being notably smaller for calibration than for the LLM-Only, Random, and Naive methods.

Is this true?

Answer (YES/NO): YES